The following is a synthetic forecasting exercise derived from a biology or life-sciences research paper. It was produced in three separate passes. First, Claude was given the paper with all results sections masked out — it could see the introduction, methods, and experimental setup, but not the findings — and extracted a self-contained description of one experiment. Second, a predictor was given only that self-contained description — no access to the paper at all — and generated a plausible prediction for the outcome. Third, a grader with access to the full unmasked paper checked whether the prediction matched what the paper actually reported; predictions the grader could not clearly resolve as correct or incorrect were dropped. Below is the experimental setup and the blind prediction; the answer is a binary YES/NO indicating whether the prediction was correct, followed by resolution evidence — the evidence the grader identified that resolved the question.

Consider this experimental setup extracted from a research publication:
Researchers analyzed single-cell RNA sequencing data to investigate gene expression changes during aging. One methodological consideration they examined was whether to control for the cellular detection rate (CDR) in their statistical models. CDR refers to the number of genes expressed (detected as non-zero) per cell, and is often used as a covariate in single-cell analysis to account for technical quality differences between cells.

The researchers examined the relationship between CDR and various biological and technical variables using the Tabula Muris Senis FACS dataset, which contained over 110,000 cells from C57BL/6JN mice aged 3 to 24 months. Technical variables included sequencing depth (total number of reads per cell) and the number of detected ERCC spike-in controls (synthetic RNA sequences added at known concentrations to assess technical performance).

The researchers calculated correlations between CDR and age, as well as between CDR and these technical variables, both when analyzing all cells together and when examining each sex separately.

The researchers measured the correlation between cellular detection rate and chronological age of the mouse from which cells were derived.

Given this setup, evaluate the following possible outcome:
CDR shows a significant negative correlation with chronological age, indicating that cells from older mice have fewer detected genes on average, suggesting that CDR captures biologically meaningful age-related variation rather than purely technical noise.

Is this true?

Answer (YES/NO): NO